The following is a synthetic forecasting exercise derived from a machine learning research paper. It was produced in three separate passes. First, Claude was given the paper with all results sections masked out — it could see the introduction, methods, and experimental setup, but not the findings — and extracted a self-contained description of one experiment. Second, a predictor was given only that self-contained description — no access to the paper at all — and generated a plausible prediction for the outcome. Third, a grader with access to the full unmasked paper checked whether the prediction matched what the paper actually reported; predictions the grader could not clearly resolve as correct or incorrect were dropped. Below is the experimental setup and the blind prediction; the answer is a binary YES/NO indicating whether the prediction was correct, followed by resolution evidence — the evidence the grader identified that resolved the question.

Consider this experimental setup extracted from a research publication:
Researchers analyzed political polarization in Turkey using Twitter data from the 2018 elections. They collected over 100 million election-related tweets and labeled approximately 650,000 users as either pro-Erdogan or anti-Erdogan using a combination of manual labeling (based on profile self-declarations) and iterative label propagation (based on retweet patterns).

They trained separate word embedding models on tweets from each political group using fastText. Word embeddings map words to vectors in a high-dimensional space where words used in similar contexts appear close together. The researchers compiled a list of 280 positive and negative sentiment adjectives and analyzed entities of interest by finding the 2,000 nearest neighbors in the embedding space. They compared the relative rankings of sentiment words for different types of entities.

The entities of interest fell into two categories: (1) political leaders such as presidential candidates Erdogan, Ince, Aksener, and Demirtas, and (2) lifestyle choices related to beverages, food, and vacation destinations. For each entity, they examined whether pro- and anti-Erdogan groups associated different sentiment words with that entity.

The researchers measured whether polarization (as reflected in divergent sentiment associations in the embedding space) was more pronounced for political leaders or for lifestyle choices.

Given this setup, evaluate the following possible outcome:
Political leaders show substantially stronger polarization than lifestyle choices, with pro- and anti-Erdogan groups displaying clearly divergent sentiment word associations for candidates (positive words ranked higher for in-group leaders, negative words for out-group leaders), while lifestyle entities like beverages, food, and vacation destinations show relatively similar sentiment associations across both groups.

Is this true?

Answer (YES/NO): YES